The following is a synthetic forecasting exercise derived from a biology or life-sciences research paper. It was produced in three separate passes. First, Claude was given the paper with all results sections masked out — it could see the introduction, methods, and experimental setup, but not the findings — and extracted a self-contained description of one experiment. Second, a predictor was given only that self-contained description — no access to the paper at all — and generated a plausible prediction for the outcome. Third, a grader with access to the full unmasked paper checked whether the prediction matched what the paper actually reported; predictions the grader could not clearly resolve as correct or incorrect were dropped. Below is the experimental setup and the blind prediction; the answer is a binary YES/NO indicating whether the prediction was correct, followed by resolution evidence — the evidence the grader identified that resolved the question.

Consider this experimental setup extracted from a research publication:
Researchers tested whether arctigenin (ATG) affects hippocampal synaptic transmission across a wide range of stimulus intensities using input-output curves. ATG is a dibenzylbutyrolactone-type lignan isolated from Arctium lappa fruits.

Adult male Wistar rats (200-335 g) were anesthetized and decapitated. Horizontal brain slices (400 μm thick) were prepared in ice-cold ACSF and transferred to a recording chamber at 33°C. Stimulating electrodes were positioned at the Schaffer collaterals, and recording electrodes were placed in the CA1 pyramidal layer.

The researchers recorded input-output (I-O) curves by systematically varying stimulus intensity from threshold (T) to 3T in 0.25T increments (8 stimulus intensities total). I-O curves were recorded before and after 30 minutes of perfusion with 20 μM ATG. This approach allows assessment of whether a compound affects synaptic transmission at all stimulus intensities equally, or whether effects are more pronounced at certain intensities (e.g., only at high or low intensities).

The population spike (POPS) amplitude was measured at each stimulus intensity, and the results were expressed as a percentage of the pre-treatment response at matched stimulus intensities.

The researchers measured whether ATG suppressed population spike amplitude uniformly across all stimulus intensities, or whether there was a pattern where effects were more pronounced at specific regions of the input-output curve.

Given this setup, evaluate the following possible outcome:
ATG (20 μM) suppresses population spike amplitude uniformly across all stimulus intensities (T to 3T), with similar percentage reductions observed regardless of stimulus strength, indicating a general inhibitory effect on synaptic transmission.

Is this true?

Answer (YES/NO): NO